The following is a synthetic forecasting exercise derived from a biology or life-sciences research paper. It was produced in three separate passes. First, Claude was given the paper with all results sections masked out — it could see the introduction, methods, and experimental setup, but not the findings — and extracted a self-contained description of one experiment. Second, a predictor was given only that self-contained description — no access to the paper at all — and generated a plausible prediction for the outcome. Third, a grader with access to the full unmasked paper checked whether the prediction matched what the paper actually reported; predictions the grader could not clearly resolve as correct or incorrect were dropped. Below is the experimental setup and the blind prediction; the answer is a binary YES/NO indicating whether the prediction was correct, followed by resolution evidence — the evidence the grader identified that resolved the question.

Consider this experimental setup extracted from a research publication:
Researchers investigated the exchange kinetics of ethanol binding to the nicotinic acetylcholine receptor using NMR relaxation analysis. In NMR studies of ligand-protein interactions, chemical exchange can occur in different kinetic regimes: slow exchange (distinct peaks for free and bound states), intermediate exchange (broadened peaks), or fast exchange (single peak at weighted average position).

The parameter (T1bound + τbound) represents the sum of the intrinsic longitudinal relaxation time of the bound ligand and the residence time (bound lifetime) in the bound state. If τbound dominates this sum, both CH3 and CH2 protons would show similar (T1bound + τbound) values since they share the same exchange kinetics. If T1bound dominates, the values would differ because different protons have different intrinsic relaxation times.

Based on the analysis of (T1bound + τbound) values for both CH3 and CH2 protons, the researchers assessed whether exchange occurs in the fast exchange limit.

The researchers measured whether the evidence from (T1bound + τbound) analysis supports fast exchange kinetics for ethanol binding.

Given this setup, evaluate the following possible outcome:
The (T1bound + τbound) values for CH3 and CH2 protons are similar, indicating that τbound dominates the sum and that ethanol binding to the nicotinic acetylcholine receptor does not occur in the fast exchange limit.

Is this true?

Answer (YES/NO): NO